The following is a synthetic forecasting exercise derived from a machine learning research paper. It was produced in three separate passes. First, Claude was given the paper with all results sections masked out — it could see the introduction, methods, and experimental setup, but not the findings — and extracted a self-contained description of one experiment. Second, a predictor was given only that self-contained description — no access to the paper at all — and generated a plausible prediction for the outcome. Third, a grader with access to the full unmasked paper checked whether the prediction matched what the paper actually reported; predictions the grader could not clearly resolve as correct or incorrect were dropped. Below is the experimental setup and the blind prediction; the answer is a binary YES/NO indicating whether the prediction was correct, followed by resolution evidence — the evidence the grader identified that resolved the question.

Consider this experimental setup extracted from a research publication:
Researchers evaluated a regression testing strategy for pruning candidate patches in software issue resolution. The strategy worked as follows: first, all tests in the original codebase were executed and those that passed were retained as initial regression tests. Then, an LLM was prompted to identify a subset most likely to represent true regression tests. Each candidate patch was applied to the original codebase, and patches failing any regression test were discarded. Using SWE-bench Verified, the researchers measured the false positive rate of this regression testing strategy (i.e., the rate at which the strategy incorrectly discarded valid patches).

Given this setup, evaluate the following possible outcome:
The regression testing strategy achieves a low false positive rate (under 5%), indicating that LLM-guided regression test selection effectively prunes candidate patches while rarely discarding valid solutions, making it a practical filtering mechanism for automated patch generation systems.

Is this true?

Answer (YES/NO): YES